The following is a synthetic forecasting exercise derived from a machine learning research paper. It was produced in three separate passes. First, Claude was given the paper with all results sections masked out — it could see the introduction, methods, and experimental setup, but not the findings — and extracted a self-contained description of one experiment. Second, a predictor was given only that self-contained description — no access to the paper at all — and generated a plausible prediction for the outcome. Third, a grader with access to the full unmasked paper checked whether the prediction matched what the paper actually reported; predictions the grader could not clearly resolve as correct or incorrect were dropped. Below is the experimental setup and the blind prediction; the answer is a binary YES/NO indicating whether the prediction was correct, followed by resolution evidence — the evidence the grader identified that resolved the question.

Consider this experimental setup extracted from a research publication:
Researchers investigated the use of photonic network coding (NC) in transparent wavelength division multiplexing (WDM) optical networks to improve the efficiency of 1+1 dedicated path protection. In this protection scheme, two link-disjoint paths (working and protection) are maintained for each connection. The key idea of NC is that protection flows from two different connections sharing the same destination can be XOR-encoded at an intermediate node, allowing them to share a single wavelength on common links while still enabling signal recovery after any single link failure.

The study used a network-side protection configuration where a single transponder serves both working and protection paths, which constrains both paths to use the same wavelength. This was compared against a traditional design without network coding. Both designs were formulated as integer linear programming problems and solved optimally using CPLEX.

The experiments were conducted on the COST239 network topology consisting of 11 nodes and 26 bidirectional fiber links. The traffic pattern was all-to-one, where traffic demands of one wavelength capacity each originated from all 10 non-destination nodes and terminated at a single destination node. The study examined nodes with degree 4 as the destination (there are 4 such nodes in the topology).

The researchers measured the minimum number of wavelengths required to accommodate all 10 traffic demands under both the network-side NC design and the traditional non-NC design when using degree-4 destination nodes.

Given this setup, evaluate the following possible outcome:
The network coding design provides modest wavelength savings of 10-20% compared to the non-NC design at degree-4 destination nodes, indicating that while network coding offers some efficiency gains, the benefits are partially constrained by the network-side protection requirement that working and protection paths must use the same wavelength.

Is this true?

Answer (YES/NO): NO